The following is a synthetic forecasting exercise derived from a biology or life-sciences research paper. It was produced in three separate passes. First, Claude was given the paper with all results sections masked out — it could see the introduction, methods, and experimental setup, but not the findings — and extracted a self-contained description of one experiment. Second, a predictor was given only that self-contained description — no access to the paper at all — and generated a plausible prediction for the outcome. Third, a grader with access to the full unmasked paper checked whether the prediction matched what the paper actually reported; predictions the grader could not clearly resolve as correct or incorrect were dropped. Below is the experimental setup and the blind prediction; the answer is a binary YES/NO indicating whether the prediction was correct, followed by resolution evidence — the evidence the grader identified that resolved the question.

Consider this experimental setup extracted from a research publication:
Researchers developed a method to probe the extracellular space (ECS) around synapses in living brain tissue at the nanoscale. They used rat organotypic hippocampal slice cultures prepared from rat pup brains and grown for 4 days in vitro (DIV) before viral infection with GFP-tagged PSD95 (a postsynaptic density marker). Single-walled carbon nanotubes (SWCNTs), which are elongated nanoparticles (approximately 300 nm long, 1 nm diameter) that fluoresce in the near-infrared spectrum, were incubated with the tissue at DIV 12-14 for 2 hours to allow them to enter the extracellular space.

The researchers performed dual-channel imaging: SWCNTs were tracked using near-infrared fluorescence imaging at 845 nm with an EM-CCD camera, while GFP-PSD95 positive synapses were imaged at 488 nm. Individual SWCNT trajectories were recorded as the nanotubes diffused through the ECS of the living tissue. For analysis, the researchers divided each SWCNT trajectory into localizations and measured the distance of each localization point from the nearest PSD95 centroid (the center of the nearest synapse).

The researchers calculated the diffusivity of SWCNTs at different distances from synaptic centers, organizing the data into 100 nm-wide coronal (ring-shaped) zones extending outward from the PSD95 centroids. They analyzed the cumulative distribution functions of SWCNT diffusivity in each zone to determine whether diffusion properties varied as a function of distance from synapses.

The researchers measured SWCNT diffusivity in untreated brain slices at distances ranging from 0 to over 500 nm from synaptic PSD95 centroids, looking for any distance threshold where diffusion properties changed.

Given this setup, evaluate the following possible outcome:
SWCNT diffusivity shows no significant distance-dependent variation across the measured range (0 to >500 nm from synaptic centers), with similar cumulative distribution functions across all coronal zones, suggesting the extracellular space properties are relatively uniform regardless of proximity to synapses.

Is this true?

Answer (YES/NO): NO